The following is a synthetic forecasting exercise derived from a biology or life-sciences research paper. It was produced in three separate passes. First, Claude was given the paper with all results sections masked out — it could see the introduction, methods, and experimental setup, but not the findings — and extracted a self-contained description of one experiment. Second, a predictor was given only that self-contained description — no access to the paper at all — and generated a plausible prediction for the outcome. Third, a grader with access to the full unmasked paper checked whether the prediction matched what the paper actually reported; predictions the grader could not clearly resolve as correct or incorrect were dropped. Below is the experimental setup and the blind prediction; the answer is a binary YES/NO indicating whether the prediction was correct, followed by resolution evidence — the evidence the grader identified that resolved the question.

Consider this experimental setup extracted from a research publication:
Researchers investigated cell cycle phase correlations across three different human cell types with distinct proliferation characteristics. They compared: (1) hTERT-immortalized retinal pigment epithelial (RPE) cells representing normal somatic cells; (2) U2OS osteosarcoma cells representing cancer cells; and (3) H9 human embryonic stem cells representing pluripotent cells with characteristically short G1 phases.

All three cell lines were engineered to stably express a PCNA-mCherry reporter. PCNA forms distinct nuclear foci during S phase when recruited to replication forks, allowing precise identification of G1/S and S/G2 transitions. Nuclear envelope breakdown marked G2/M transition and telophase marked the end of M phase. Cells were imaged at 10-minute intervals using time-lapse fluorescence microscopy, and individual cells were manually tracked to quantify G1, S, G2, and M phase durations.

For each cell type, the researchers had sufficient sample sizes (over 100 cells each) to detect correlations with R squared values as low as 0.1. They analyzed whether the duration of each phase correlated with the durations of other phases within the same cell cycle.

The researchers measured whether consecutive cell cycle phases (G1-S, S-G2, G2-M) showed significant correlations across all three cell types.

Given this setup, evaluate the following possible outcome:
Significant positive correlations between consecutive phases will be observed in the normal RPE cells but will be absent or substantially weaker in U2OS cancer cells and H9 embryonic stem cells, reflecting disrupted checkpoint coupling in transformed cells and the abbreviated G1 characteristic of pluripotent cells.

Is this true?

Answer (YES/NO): NO